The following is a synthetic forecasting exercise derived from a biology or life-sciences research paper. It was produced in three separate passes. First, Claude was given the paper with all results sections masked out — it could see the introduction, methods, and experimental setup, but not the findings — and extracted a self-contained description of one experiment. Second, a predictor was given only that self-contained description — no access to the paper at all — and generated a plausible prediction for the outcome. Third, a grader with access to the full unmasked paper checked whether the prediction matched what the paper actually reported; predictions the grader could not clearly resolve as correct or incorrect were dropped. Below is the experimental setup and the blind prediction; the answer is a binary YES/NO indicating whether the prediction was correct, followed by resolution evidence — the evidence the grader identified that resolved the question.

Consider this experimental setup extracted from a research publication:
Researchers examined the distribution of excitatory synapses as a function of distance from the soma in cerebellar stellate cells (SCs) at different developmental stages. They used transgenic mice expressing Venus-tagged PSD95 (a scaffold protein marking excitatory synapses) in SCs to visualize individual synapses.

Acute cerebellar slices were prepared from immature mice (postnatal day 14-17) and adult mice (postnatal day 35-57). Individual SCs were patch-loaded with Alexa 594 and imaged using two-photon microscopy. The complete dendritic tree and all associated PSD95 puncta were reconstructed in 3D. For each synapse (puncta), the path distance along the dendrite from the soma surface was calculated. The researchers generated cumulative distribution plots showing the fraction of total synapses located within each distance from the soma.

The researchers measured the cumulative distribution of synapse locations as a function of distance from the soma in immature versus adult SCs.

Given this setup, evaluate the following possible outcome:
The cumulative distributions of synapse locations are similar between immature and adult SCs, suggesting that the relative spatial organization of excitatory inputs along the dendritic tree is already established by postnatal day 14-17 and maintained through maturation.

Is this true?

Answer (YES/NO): NO